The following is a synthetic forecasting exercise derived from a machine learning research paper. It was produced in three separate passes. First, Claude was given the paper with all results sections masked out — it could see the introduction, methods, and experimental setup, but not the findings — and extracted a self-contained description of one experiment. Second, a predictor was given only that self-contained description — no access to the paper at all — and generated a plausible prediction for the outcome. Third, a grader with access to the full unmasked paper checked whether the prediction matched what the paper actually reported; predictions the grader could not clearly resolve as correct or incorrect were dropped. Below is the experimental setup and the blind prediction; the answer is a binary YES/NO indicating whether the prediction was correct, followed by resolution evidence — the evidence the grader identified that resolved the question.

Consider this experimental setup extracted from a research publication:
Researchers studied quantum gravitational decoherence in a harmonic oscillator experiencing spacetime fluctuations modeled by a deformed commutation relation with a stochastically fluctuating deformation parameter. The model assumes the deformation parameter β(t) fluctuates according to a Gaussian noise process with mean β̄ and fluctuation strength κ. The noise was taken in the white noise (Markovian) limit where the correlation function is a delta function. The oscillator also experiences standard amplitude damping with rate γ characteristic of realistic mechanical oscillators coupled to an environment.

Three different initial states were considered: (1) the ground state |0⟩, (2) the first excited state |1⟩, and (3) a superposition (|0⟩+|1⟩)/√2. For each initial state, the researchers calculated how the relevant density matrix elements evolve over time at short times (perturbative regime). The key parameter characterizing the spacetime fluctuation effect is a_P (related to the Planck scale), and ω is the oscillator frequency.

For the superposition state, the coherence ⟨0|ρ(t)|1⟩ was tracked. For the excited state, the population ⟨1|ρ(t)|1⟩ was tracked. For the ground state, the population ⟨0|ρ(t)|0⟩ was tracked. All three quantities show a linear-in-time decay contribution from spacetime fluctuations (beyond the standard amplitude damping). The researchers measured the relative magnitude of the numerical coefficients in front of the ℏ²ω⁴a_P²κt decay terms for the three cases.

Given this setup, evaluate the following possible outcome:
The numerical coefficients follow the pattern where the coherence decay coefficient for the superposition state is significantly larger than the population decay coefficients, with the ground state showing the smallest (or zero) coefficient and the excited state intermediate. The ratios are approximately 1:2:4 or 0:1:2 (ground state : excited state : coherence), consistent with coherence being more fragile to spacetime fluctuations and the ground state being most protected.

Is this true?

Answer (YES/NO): NO